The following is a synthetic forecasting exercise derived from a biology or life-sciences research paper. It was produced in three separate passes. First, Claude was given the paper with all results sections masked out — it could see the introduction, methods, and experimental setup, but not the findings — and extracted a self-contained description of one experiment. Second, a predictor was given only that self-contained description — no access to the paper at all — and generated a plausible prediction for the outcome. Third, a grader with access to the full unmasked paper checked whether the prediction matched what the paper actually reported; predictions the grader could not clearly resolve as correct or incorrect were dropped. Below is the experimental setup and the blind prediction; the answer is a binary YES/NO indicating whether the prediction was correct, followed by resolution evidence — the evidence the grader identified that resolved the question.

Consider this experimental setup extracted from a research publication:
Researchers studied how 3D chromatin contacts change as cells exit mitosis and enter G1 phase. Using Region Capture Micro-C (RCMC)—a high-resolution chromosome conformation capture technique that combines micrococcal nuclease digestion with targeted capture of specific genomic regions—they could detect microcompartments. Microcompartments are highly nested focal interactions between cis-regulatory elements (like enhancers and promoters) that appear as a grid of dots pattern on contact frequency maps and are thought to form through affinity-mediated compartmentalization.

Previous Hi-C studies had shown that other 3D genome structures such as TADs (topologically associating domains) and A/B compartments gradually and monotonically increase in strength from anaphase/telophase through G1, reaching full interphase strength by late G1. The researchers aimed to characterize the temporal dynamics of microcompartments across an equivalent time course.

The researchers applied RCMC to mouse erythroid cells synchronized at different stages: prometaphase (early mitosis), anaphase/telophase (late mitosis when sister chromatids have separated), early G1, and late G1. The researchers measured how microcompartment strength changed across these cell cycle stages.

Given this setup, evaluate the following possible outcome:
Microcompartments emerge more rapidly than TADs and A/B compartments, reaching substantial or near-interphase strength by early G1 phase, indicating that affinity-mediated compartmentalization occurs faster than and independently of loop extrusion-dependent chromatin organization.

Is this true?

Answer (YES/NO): NO